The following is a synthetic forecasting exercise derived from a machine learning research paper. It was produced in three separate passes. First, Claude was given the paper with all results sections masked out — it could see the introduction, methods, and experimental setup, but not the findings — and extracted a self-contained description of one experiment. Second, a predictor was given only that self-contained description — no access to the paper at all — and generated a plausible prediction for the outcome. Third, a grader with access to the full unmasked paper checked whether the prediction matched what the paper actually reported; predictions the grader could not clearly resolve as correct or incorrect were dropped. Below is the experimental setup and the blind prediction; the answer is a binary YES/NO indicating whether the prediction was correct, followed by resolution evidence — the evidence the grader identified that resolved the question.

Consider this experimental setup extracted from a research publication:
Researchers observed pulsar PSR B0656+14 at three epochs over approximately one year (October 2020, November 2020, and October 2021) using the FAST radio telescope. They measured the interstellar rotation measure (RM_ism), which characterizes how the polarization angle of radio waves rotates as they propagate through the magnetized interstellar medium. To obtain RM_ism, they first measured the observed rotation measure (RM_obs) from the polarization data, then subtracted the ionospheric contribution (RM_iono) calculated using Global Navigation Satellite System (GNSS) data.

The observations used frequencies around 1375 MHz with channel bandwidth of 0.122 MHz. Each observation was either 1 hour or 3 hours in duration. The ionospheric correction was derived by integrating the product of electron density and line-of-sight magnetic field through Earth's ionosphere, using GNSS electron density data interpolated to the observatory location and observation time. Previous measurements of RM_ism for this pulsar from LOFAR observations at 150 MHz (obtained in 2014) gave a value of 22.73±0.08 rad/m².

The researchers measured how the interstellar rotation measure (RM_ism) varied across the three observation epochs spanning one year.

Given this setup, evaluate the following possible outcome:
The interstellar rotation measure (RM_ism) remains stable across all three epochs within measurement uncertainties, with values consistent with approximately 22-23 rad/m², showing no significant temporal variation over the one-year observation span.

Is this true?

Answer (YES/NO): NO